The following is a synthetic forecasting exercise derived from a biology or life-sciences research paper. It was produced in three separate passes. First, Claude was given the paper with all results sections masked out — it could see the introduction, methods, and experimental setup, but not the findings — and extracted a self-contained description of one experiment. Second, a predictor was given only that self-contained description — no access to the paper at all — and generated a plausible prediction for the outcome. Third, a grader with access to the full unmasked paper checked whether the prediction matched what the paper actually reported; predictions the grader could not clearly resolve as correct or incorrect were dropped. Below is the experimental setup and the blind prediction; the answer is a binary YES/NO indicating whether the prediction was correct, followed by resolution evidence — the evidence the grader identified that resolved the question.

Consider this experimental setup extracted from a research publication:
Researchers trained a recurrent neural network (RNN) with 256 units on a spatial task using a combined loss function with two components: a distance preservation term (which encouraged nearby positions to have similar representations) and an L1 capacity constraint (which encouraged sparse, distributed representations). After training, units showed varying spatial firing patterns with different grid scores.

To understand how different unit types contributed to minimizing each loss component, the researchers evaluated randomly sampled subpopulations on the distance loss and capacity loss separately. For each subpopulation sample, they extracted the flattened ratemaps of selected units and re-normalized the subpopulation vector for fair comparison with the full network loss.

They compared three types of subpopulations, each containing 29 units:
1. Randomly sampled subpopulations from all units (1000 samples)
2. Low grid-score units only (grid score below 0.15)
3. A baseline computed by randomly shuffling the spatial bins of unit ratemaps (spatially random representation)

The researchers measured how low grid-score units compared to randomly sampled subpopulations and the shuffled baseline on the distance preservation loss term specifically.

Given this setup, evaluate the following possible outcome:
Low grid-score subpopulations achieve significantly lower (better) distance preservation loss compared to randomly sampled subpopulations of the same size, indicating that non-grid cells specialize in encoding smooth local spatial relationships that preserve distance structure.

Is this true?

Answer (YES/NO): NO